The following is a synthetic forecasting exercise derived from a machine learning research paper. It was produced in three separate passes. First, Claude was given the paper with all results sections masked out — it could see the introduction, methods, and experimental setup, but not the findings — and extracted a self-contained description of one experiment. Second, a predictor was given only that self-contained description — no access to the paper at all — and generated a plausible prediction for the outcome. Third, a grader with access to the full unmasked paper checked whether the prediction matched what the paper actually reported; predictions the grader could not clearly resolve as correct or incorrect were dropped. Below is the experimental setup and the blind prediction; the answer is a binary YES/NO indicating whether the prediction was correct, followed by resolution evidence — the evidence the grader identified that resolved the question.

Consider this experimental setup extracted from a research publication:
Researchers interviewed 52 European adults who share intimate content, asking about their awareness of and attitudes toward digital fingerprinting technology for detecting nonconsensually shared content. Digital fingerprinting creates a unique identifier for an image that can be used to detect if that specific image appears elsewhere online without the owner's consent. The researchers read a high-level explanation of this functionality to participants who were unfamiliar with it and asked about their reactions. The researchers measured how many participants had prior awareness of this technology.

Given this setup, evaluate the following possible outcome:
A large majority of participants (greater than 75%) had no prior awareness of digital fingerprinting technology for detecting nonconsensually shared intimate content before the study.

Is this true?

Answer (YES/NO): YES